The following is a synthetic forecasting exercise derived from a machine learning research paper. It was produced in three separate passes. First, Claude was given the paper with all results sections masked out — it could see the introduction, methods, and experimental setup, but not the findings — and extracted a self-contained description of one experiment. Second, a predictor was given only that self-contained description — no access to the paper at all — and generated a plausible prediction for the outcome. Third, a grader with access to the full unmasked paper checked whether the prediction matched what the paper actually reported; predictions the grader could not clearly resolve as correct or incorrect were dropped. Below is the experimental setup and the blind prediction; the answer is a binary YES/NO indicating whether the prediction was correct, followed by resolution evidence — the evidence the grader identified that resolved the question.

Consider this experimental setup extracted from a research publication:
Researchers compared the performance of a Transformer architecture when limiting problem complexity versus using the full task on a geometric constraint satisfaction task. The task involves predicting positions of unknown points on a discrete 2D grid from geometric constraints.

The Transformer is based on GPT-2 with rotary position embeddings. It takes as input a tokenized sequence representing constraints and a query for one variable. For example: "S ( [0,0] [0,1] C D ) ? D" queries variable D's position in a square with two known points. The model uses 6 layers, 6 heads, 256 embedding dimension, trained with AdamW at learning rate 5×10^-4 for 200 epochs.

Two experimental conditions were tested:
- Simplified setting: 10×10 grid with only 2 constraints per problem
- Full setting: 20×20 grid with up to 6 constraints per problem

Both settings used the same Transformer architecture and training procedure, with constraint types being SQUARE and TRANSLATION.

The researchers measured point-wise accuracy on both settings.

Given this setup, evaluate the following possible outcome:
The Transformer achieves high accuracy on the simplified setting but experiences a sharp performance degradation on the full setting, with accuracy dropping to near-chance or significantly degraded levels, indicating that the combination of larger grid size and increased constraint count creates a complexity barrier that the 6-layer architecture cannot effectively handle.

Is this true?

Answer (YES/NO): YES